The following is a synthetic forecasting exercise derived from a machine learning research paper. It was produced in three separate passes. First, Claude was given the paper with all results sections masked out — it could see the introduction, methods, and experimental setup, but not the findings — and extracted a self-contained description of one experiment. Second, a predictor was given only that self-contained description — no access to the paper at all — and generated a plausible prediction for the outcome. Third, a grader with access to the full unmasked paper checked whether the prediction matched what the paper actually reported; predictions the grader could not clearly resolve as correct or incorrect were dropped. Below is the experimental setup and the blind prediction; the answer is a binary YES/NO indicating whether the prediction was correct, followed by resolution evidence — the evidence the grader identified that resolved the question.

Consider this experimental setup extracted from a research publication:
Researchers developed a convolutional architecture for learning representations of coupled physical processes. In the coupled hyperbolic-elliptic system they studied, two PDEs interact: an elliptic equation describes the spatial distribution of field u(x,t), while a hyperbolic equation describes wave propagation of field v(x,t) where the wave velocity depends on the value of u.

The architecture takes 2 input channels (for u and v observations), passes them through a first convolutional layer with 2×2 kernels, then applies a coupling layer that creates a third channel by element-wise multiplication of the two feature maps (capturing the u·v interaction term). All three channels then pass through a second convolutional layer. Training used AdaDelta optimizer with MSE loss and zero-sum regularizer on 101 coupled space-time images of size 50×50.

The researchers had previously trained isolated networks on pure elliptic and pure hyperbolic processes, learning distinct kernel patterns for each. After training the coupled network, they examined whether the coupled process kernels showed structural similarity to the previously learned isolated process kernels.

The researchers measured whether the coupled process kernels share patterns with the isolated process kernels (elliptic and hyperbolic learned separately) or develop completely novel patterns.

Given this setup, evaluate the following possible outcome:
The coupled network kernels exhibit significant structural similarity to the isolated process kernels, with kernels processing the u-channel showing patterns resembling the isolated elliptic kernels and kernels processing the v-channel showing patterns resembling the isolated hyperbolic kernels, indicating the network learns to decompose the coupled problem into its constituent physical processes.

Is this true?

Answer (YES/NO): YES